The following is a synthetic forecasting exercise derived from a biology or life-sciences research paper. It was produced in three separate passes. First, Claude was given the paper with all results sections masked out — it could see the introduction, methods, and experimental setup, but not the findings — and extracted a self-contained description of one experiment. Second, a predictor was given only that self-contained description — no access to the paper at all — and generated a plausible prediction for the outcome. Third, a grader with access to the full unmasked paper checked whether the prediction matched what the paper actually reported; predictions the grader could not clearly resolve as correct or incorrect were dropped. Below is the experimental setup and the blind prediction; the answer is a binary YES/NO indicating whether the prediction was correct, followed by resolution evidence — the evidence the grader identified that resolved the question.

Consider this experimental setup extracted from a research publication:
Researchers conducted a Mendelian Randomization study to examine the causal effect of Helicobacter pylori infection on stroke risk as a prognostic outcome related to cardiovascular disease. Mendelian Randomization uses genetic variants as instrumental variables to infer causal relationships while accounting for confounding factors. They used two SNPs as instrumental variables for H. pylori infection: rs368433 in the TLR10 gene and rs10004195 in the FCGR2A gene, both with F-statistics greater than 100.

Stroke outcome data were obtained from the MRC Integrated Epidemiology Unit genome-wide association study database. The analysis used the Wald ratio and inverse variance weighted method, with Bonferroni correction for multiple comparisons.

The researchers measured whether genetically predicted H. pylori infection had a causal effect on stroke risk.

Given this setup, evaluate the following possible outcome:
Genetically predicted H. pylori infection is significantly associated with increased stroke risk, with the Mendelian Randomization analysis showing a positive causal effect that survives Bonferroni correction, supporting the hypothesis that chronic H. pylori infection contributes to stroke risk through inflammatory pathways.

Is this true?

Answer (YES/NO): NO